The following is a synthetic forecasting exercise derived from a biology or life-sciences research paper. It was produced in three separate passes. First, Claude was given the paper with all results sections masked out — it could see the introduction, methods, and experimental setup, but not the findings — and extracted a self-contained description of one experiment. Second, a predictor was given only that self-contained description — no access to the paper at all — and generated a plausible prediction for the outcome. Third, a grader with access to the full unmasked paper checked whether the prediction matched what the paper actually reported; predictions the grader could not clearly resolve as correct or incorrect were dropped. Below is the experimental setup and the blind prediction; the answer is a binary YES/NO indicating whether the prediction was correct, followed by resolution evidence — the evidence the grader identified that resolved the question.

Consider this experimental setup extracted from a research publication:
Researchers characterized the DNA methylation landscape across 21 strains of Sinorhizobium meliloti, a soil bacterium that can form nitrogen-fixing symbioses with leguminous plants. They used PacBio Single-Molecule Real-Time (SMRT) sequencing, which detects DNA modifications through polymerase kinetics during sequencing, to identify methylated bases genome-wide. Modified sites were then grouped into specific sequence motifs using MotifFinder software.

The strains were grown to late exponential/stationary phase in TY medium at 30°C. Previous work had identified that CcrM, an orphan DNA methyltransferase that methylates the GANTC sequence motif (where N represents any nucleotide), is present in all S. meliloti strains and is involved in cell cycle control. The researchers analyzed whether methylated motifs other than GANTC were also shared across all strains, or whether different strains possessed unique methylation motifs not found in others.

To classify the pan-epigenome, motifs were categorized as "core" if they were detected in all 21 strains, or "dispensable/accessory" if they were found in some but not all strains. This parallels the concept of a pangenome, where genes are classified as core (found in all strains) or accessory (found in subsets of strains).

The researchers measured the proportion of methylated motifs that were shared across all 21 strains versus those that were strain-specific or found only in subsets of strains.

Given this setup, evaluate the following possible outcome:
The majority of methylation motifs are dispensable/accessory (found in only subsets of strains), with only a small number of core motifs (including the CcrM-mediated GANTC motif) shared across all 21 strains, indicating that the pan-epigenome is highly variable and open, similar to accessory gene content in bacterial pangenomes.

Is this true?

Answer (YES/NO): NO